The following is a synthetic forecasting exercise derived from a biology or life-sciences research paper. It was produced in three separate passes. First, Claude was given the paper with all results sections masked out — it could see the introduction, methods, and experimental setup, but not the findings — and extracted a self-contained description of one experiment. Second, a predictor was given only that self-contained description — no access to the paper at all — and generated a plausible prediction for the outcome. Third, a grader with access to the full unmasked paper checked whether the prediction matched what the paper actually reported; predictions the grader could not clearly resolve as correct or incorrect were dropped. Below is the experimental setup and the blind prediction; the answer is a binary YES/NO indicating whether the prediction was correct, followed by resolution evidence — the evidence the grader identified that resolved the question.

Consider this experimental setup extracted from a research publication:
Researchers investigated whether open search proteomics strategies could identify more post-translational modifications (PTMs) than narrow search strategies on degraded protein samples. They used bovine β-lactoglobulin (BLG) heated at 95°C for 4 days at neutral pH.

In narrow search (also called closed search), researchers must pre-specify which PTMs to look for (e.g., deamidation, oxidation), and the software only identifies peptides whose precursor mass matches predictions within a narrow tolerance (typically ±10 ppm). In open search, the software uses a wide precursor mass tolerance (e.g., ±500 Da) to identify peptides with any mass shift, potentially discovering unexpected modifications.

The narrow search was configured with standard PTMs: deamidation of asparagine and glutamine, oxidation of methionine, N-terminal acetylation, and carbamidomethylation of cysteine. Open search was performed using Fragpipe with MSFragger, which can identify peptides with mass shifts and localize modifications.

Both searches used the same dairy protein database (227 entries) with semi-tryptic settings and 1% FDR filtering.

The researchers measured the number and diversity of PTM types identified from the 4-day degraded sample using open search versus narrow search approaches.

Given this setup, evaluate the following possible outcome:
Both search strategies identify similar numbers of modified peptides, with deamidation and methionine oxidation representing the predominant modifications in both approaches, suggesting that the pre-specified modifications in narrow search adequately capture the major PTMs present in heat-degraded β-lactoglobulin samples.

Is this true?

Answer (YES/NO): NO